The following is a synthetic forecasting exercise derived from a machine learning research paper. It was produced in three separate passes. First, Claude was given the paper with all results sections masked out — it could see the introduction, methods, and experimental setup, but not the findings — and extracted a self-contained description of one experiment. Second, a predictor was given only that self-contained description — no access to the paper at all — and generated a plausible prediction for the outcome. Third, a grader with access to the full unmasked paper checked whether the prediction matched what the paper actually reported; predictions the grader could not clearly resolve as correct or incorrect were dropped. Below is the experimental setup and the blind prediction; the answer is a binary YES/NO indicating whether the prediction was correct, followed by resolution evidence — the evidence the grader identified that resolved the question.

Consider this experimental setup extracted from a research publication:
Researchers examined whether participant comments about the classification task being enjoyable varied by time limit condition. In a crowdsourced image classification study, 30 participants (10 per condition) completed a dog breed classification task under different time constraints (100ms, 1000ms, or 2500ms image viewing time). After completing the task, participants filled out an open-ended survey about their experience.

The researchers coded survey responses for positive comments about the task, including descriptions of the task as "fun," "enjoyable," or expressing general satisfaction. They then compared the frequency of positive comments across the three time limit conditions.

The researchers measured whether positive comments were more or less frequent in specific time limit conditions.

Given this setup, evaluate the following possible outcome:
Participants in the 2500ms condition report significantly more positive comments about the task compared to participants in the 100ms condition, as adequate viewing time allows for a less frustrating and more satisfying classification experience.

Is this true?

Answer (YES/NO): NO